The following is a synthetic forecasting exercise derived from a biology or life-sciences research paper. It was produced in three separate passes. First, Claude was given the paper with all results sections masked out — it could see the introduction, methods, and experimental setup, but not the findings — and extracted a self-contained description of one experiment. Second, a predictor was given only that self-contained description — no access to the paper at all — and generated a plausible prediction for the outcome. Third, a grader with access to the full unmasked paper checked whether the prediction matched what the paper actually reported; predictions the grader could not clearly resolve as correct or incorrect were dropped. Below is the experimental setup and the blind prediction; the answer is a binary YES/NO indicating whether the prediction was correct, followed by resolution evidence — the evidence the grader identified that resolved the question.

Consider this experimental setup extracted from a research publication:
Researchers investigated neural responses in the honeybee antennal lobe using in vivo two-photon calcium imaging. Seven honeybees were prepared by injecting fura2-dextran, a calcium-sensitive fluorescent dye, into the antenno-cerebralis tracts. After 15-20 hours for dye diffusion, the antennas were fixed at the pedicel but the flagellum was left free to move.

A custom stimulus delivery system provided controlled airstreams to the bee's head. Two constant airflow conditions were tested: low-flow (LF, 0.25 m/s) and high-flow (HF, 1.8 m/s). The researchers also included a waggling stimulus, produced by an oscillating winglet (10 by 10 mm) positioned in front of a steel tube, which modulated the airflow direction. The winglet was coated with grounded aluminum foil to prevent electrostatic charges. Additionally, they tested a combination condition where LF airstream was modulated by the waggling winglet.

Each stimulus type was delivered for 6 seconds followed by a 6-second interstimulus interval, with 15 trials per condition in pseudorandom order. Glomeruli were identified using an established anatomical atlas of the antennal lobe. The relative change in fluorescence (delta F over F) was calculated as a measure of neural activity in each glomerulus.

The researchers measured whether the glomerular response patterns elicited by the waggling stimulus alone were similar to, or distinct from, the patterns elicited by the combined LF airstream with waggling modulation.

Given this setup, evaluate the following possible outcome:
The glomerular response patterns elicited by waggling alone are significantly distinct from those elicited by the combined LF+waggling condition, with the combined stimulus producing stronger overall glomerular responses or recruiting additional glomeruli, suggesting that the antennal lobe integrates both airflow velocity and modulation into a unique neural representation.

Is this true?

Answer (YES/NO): YES